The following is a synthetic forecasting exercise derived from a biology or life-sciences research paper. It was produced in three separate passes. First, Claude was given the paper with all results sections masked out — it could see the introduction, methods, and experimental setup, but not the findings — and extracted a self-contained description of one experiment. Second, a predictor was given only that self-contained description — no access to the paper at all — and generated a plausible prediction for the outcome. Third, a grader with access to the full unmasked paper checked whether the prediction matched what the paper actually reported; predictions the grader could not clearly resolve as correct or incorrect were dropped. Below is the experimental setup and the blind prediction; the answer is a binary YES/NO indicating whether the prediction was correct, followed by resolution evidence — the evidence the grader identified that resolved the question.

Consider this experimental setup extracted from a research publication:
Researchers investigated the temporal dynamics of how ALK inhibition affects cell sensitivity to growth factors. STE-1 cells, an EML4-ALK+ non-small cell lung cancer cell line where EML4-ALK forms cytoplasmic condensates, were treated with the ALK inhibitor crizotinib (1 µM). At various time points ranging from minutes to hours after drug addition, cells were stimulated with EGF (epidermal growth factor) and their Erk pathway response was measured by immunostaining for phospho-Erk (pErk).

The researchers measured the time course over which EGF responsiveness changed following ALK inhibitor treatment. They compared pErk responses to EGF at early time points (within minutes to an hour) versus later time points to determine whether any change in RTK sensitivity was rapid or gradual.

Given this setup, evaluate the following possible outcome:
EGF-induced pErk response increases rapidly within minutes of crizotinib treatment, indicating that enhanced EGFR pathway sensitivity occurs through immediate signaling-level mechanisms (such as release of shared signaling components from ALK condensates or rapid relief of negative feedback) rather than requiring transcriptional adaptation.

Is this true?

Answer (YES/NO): YES